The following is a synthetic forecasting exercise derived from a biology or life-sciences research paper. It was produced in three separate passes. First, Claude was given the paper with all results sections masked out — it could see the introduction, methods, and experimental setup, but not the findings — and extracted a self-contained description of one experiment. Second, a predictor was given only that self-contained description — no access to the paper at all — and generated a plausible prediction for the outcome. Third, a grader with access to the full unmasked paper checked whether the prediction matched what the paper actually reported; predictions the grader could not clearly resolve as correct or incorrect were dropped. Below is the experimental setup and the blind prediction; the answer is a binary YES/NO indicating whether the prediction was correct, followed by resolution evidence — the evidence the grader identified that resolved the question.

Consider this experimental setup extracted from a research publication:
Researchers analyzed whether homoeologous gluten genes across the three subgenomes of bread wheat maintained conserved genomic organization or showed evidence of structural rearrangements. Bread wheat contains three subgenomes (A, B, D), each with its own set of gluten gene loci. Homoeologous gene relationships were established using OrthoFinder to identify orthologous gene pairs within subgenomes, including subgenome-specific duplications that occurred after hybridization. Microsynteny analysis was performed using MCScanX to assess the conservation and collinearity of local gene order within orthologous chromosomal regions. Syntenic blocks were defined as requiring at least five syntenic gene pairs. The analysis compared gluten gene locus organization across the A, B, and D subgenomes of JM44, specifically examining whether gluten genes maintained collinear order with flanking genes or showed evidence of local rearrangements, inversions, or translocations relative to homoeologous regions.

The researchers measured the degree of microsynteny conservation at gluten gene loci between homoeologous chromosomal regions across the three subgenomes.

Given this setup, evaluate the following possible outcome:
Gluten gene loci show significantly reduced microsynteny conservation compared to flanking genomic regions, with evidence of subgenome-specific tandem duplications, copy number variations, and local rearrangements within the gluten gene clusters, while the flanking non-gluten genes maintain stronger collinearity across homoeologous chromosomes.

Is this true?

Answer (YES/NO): NO